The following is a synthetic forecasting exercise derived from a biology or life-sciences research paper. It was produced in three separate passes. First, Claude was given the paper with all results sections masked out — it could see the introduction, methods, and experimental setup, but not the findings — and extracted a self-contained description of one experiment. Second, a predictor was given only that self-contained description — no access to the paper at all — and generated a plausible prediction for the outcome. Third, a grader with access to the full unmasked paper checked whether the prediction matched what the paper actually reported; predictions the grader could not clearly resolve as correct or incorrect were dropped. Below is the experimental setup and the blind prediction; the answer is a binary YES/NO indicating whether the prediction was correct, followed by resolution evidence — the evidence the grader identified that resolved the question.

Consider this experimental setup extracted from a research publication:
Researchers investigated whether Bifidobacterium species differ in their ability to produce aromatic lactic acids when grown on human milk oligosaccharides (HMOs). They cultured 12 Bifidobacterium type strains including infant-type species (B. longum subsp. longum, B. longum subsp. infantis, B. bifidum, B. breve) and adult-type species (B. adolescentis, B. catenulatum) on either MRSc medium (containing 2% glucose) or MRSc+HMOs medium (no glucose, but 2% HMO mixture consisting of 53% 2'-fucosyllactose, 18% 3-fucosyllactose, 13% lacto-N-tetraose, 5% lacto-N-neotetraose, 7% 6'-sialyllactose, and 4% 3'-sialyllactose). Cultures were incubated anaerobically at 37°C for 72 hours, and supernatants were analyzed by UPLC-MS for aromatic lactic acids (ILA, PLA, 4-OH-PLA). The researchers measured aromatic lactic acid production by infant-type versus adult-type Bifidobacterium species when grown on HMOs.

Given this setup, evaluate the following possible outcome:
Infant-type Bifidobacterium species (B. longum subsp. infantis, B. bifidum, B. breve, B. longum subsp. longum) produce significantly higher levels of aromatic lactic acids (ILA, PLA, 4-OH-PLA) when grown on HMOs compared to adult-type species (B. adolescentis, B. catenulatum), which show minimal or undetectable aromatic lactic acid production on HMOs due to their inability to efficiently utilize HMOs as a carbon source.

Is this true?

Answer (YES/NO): YES